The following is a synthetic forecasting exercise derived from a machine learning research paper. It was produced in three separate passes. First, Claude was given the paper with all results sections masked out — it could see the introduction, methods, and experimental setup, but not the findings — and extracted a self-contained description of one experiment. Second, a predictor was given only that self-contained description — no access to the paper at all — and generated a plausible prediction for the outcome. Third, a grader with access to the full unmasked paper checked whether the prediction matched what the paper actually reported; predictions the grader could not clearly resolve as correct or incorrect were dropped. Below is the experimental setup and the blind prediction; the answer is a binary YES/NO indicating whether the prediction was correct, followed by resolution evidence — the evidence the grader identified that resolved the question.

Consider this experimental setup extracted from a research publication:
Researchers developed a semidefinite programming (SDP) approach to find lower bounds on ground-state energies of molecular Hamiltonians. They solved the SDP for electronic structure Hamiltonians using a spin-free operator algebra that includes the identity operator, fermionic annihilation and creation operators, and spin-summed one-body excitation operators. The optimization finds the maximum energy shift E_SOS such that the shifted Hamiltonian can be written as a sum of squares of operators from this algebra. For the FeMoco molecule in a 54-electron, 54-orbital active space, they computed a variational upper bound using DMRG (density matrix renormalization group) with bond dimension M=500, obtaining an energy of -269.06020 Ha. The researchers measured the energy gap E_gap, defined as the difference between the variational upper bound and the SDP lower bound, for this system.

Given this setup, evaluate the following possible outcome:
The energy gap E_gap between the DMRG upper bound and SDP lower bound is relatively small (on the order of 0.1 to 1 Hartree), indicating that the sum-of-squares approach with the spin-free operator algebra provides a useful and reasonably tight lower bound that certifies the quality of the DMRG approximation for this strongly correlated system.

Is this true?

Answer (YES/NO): NO